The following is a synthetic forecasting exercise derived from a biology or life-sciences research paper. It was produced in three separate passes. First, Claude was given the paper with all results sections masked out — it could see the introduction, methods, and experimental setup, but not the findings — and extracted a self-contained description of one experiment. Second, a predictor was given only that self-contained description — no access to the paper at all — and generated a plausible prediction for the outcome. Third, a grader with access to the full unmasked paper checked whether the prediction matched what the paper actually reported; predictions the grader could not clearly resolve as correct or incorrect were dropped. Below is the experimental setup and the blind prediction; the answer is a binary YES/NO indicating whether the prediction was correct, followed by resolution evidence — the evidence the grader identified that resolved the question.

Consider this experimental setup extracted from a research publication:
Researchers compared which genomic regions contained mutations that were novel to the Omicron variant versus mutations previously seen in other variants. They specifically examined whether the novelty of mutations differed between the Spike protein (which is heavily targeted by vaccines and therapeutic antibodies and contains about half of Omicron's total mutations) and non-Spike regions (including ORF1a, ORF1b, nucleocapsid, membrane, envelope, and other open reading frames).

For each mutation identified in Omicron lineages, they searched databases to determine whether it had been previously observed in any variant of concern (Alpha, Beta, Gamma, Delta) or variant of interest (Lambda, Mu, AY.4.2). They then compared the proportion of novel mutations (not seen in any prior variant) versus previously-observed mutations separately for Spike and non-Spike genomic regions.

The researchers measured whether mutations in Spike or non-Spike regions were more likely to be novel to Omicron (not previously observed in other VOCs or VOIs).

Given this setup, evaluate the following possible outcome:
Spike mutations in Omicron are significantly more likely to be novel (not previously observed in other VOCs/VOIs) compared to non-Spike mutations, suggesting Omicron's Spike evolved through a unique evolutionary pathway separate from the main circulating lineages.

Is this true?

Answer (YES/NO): NO